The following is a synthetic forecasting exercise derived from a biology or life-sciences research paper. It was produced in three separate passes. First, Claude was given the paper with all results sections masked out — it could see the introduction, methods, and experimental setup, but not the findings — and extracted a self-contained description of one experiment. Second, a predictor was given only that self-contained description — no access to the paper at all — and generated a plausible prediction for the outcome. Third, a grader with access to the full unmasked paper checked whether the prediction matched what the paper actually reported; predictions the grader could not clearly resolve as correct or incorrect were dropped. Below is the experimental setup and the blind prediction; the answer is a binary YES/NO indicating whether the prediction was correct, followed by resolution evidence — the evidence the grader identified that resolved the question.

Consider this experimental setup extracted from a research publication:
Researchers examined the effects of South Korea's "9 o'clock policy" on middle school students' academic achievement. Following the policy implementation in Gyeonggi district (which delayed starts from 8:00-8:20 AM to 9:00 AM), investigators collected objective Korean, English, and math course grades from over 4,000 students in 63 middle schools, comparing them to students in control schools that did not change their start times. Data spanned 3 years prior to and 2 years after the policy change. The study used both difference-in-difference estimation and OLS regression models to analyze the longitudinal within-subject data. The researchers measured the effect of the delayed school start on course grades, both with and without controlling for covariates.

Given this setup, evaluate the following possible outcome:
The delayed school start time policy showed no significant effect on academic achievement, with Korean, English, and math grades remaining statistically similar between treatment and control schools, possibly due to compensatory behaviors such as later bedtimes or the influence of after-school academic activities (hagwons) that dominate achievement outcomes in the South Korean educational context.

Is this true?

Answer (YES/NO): YES